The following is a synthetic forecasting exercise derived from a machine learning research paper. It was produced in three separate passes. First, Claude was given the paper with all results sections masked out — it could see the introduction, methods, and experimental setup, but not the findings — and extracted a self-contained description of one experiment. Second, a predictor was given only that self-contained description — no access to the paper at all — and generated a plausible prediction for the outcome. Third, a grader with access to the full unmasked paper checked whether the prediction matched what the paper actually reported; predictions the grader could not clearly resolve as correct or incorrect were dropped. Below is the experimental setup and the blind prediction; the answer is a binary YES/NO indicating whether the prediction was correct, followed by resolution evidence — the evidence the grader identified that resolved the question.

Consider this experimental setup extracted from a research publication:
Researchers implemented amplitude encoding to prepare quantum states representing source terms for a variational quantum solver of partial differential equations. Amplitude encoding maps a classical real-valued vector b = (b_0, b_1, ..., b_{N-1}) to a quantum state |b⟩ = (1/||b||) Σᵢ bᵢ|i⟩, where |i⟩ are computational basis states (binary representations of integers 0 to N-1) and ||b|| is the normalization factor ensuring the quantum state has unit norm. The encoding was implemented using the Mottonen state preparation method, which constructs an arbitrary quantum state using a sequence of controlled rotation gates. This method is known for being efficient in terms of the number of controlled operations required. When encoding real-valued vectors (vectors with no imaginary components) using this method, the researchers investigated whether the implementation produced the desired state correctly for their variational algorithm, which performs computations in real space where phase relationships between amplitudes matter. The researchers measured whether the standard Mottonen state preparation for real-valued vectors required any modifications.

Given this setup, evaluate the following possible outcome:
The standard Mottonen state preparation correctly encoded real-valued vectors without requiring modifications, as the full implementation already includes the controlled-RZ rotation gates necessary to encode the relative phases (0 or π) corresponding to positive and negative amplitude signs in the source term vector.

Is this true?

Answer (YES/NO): NO